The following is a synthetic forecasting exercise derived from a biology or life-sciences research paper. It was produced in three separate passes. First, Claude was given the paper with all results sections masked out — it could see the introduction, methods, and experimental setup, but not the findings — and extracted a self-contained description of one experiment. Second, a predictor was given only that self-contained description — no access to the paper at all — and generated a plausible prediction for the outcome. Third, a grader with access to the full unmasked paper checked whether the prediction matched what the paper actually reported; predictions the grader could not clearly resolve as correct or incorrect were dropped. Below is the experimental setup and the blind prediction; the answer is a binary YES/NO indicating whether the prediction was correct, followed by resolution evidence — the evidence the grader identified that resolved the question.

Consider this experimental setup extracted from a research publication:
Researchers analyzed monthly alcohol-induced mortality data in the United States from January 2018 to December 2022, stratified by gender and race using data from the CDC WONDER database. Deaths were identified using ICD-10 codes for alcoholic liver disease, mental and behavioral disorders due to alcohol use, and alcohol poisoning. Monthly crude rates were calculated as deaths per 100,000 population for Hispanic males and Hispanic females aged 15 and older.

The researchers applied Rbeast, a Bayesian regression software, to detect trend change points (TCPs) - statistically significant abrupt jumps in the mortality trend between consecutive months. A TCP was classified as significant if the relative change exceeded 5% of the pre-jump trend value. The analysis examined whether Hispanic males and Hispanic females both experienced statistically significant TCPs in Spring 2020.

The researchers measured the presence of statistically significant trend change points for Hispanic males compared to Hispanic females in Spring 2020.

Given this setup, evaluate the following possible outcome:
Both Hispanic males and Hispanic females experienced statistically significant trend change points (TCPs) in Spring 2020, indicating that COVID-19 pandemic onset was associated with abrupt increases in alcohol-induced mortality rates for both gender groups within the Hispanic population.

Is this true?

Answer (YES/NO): NO